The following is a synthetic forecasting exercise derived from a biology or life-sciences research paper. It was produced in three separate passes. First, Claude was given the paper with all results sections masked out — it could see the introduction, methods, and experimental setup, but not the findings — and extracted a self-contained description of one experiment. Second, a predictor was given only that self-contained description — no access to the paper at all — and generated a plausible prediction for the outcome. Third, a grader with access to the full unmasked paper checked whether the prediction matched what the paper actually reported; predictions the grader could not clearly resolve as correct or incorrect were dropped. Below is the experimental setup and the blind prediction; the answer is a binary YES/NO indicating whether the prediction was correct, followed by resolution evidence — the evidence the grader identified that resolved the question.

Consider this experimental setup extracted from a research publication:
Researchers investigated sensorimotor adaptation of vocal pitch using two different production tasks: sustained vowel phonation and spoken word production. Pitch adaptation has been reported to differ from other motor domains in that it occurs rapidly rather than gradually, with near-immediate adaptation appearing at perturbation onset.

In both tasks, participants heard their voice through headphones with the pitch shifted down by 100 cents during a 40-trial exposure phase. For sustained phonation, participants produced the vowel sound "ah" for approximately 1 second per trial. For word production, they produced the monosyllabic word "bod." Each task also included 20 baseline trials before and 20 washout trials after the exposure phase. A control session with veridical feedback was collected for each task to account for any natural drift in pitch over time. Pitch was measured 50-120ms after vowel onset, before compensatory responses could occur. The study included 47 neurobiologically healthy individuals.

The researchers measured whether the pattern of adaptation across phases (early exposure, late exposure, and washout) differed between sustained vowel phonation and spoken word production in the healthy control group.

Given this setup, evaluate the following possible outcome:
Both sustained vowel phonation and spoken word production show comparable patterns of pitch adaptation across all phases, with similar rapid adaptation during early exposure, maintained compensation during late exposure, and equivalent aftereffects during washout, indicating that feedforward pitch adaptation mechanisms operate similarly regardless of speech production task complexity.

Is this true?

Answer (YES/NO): NO